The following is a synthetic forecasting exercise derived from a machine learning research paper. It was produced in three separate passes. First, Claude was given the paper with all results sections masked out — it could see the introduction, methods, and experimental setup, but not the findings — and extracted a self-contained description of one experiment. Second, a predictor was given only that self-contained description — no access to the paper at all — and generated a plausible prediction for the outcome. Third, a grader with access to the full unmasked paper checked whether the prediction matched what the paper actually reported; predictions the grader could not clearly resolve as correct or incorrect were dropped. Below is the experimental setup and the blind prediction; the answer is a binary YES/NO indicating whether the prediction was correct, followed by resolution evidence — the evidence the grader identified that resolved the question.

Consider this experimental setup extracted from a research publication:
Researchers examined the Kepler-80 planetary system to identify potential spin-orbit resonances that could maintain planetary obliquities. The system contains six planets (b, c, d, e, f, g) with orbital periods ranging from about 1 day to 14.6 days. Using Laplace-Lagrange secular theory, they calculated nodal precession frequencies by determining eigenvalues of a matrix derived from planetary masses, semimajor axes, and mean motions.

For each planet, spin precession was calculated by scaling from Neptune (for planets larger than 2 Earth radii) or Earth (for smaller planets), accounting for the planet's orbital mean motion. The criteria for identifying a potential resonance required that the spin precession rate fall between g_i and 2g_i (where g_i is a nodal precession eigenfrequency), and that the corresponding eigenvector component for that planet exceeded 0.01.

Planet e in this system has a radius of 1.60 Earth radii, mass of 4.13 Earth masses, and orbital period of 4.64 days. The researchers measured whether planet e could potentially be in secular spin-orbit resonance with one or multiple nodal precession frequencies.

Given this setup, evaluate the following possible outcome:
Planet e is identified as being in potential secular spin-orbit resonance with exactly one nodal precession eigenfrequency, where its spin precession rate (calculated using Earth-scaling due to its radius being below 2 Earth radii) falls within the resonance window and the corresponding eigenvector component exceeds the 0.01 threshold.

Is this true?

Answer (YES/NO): NO